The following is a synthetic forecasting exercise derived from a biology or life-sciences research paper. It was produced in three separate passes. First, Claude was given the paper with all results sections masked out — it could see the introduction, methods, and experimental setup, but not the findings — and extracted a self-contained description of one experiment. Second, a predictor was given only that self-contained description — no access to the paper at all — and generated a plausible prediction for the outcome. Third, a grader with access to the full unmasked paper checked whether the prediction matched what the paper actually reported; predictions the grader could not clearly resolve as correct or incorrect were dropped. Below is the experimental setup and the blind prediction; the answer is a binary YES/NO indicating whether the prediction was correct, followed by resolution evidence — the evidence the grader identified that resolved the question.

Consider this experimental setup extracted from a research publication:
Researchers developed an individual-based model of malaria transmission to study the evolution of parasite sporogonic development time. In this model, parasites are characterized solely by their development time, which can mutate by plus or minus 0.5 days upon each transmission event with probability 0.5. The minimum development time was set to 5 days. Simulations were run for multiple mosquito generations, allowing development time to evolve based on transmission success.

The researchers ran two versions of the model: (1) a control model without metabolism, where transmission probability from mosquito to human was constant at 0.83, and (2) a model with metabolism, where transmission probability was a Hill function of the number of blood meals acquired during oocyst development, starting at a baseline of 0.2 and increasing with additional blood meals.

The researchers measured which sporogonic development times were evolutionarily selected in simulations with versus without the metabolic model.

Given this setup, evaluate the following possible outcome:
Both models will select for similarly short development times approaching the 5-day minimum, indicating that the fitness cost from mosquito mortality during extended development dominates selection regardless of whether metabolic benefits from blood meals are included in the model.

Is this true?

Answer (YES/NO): NO